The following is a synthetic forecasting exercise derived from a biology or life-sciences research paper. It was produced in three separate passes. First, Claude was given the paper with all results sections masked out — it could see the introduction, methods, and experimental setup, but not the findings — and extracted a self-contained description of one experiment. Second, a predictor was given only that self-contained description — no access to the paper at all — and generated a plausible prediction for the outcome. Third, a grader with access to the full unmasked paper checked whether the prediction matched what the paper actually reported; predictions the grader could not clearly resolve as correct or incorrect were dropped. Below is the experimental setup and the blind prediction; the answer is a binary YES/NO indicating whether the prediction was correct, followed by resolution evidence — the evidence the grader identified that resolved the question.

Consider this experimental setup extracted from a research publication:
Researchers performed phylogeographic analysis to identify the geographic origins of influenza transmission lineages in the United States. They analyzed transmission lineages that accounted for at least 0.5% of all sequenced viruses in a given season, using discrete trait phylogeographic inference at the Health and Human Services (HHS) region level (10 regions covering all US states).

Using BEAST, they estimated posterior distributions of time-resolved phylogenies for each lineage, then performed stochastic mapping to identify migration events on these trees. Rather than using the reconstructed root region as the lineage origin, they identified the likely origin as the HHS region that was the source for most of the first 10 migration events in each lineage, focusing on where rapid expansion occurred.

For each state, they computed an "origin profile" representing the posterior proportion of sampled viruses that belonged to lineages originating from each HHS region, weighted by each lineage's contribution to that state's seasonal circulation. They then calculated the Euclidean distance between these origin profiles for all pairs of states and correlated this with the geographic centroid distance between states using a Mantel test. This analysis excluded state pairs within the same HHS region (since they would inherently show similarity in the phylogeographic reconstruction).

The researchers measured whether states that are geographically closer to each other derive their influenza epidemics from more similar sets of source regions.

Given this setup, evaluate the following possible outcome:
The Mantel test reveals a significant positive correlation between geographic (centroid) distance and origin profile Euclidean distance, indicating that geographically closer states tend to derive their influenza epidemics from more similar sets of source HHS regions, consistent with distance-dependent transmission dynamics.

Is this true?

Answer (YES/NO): YES